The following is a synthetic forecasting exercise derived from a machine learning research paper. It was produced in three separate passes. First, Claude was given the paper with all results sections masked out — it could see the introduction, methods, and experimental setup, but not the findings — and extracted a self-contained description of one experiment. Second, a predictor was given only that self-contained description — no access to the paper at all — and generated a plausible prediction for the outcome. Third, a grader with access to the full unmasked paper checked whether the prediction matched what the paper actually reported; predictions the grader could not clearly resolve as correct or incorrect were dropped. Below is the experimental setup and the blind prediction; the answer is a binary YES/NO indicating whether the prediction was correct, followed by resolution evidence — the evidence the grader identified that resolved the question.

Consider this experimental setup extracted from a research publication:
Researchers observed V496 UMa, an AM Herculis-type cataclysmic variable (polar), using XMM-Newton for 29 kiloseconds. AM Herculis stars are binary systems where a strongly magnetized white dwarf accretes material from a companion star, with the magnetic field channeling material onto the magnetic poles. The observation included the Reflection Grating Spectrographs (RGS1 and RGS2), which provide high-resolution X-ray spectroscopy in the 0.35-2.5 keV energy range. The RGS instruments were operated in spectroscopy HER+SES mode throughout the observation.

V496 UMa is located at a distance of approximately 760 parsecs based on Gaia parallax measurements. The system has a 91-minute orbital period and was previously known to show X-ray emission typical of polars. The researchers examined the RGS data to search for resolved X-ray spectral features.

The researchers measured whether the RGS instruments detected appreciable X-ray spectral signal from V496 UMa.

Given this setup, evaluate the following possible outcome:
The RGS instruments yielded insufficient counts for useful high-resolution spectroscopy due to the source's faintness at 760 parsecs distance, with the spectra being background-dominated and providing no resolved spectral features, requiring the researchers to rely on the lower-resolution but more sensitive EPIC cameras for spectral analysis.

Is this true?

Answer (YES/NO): YES